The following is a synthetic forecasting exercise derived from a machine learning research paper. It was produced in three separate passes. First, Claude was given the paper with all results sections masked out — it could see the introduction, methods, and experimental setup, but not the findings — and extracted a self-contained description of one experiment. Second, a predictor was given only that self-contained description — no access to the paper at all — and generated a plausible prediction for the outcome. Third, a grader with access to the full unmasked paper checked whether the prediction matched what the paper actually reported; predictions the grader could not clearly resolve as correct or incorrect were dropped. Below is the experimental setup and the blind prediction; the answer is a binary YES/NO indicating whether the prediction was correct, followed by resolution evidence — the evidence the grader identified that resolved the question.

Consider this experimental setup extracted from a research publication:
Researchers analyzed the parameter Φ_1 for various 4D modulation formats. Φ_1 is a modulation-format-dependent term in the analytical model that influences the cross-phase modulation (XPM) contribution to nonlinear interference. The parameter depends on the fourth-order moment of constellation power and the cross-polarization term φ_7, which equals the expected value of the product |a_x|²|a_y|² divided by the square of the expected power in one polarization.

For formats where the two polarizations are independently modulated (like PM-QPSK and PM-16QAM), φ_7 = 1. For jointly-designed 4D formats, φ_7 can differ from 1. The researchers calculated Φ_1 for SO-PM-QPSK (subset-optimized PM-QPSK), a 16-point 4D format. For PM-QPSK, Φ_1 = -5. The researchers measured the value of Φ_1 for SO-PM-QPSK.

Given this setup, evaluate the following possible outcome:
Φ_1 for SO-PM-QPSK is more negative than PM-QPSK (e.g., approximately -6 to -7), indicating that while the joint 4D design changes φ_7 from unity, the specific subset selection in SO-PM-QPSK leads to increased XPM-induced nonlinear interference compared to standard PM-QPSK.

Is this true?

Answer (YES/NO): NO